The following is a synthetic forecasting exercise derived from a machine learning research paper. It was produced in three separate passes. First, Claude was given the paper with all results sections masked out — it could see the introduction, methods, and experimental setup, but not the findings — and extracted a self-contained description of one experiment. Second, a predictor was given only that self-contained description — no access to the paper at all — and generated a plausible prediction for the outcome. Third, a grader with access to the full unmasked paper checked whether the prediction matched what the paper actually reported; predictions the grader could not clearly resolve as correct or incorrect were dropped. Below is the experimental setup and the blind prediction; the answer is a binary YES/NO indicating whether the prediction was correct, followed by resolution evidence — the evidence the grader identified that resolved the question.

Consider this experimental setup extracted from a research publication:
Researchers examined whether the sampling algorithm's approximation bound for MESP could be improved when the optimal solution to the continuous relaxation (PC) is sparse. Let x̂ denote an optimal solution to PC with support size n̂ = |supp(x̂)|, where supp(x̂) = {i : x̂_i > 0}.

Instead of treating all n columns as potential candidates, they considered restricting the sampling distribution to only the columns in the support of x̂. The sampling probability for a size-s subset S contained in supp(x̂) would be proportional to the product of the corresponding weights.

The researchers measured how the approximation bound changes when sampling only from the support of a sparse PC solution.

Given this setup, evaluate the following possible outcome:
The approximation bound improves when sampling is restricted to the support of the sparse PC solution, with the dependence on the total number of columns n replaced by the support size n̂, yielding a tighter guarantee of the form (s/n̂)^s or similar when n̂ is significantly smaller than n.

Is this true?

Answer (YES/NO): YES